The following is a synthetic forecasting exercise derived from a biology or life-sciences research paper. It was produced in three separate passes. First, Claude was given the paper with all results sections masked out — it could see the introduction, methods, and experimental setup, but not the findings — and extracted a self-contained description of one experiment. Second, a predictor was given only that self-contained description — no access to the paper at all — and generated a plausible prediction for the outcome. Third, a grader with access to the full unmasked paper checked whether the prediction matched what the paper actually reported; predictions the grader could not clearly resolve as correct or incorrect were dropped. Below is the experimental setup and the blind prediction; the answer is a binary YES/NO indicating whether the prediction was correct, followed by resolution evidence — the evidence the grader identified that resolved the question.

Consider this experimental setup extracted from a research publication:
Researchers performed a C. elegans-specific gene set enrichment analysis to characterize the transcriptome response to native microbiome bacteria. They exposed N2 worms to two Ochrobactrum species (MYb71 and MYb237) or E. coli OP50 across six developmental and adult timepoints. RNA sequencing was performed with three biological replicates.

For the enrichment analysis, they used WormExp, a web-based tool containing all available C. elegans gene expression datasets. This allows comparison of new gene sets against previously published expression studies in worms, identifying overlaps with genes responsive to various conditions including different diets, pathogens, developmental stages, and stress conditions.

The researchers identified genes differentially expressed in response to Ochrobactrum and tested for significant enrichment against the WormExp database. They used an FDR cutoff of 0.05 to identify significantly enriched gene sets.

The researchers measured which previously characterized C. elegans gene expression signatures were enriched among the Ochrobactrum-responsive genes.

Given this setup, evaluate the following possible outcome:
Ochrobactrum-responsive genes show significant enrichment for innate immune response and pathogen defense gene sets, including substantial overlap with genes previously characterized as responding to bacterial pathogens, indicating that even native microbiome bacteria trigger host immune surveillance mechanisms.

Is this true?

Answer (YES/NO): YES